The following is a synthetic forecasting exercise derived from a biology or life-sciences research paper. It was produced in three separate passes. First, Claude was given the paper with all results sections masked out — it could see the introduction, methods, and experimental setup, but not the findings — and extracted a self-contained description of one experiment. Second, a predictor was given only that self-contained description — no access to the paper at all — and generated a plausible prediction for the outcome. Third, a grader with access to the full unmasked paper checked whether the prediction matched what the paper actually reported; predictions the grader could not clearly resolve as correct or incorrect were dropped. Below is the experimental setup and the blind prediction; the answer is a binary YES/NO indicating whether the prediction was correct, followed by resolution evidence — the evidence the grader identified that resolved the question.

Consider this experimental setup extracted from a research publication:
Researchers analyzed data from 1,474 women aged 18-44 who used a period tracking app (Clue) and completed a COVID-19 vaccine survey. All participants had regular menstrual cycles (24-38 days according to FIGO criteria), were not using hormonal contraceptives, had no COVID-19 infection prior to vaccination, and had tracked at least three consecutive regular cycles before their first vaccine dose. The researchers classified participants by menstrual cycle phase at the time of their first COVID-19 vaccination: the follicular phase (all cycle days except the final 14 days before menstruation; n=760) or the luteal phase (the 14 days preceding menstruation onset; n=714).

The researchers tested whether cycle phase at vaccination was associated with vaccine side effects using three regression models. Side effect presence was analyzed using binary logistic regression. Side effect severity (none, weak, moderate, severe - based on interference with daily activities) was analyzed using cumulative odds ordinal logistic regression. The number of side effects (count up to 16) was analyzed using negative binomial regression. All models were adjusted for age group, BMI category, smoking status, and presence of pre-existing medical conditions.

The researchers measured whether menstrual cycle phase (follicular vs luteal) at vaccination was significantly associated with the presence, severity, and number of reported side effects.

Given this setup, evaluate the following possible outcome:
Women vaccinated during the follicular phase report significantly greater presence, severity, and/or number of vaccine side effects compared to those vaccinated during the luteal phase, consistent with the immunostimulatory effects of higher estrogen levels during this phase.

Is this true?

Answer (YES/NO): YES